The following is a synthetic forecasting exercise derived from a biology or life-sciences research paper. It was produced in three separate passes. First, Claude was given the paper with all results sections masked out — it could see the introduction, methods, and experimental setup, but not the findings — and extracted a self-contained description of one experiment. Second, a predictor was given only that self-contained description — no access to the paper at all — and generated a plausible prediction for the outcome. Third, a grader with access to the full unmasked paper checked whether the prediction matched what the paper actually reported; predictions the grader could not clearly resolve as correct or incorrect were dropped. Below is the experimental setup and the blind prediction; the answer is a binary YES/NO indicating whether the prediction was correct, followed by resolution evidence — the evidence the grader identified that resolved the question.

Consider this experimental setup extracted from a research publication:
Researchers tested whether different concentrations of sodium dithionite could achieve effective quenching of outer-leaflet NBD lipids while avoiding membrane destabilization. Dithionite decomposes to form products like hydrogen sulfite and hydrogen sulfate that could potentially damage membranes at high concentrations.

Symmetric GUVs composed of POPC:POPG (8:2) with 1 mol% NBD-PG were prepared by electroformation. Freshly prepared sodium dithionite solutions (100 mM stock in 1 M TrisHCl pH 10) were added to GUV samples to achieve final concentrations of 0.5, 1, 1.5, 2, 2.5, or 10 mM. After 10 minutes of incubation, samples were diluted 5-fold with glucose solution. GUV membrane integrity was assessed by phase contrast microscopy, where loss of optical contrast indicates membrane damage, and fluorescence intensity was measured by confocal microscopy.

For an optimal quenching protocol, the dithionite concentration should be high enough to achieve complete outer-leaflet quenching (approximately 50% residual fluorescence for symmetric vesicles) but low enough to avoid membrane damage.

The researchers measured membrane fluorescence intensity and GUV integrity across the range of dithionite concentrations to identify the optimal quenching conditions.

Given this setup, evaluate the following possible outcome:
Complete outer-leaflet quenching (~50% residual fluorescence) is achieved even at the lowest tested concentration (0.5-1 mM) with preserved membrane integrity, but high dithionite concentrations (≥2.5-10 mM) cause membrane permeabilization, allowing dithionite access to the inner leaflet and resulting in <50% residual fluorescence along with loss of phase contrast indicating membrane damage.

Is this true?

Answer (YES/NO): NO